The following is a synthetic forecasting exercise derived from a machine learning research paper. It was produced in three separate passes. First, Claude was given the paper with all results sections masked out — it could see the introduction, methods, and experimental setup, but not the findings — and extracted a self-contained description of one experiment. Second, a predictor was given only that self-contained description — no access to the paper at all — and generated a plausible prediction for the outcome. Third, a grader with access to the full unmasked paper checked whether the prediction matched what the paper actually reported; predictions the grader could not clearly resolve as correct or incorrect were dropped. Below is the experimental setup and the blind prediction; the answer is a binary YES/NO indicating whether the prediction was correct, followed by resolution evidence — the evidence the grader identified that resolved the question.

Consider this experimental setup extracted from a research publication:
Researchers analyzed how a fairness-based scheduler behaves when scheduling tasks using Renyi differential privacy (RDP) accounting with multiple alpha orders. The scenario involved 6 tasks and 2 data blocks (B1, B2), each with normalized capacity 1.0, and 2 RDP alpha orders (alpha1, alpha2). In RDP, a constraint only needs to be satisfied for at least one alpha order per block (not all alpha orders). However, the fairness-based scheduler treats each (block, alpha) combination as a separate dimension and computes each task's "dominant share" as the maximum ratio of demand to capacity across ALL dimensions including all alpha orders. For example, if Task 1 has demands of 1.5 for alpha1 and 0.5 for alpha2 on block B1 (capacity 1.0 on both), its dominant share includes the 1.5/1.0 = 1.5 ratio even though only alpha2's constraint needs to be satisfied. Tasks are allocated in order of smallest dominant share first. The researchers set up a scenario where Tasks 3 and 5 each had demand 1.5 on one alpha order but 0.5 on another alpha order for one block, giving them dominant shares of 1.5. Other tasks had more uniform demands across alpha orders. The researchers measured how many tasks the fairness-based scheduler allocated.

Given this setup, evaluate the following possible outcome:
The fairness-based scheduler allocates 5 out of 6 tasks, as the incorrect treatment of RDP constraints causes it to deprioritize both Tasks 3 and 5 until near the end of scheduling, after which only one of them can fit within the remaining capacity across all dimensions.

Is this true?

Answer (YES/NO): NO